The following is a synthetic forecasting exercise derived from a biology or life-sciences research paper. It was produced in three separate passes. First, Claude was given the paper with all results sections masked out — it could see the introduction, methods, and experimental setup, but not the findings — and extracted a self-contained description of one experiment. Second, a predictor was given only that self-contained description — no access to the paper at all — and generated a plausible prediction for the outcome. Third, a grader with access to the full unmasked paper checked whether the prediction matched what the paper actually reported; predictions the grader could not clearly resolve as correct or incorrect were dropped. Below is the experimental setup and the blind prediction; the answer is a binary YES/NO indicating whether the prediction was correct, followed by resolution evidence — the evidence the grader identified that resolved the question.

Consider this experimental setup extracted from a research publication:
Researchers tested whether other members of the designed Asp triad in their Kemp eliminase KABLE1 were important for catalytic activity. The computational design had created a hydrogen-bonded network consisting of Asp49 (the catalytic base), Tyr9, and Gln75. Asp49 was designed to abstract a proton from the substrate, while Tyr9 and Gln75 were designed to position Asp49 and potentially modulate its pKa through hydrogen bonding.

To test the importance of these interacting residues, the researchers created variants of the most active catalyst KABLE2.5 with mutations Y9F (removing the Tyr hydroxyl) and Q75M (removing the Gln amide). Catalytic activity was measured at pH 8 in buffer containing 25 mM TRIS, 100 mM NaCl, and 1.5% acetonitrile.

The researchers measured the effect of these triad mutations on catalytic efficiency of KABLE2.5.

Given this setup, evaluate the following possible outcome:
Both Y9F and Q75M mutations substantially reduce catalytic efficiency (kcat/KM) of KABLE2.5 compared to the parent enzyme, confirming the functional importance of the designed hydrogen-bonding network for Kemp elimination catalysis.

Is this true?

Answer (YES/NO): YES